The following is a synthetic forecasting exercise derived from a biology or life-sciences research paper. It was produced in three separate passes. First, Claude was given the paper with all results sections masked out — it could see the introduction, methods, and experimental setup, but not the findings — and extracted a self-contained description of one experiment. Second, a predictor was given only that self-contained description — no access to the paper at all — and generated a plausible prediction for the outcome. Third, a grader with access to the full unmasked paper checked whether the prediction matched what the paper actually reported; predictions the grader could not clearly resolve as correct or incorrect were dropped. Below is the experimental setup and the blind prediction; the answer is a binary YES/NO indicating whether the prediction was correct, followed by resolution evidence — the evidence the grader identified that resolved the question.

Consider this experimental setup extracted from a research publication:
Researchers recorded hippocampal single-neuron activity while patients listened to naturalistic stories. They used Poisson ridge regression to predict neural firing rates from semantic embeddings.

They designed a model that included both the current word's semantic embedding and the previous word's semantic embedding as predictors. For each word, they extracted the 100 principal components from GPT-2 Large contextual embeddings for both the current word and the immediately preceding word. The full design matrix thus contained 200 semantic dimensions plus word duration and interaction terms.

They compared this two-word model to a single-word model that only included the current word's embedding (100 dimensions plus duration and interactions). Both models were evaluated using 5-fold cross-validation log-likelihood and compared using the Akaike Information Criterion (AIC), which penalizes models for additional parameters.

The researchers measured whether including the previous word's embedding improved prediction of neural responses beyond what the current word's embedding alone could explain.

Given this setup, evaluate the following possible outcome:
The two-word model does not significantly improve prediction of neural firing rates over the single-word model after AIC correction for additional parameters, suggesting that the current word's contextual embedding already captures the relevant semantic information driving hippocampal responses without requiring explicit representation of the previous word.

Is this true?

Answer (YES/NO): YES